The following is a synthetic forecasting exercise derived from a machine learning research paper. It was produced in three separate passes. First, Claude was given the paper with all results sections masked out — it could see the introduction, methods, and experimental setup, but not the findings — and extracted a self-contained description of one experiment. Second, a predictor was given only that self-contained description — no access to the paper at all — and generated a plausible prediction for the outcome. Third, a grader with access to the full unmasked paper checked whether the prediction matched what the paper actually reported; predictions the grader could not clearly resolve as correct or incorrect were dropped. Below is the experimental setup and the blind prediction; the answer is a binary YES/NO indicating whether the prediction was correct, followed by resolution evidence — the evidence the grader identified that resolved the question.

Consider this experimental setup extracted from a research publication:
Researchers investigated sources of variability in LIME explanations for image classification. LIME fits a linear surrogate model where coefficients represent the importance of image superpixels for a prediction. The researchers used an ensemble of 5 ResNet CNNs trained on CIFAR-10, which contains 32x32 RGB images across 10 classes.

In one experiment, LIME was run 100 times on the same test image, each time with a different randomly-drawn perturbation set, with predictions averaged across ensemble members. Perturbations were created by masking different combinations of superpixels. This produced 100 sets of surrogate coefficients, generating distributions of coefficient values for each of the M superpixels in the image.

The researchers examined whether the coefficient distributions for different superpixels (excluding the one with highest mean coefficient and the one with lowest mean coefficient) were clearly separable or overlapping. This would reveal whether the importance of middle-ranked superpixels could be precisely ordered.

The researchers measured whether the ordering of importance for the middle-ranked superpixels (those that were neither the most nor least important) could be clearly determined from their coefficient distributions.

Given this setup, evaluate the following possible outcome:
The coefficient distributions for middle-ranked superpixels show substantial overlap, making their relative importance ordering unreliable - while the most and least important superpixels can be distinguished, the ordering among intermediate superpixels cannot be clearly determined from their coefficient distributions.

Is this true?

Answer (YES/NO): YES